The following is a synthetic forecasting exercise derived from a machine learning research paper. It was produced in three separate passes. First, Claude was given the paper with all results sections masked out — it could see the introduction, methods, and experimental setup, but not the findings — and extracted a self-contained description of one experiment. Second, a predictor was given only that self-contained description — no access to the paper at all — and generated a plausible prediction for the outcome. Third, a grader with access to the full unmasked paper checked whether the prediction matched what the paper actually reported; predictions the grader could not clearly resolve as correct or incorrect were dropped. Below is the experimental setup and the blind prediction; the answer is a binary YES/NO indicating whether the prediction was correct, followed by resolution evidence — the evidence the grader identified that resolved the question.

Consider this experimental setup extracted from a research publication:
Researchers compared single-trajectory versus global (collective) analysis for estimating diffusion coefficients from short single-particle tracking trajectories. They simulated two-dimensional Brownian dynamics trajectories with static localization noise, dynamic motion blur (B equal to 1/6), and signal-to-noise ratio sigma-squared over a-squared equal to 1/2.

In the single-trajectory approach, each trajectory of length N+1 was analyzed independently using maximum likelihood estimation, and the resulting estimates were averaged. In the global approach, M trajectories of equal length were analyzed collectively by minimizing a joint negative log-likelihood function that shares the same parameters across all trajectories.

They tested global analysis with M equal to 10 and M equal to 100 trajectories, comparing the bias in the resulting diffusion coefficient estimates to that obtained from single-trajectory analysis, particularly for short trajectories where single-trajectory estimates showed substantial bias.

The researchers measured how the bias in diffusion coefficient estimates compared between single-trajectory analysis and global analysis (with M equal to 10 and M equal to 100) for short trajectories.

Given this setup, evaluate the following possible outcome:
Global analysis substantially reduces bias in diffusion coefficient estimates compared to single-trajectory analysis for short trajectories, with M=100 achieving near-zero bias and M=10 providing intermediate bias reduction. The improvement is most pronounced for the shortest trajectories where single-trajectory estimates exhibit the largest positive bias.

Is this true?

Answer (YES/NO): NO